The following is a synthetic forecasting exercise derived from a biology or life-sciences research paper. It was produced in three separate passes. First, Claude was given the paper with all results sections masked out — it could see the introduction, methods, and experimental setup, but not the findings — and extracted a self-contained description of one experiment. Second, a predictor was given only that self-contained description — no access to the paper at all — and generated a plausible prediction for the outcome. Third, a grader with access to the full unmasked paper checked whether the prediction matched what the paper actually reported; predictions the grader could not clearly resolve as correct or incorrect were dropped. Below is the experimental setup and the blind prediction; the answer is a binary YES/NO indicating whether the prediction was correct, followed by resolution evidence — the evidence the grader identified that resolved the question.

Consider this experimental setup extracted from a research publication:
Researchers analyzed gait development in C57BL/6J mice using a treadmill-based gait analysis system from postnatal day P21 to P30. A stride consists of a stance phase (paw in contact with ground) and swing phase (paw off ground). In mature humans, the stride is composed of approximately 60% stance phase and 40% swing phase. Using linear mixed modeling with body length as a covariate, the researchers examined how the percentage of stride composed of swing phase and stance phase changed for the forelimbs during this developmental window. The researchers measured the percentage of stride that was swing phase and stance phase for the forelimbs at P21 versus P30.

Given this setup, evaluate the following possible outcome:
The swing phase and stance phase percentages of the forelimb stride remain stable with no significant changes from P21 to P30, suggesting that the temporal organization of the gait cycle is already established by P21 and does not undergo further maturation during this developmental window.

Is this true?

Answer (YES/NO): NO